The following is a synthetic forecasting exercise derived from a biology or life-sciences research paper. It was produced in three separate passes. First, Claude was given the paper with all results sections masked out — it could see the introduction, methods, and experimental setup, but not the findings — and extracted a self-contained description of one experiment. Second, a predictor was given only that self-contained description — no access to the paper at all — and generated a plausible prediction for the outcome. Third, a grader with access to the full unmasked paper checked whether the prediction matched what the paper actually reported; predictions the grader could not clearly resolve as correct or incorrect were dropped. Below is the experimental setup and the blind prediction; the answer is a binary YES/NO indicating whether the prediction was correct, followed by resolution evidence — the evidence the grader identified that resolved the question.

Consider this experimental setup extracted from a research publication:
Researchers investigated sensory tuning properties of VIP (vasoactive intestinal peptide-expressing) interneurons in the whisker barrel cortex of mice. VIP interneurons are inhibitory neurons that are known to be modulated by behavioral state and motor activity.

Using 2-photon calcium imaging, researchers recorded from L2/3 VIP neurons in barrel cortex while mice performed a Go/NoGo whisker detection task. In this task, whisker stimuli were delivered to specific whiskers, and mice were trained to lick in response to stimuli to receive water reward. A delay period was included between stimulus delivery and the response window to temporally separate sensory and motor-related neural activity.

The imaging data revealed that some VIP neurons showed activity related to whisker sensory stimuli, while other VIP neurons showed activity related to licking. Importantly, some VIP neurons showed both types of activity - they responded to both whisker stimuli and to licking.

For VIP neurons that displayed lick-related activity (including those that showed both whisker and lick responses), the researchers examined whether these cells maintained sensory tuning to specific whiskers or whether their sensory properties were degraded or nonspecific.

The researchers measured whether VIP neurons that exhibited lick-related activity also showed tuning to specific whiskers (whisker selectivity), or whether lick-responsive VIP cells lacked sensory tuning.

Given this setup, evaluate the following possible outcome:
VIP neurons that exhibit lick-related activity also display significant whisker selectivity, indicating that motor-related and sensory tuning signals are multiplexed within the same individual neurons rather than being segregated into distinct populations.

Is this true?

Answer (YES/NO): YES